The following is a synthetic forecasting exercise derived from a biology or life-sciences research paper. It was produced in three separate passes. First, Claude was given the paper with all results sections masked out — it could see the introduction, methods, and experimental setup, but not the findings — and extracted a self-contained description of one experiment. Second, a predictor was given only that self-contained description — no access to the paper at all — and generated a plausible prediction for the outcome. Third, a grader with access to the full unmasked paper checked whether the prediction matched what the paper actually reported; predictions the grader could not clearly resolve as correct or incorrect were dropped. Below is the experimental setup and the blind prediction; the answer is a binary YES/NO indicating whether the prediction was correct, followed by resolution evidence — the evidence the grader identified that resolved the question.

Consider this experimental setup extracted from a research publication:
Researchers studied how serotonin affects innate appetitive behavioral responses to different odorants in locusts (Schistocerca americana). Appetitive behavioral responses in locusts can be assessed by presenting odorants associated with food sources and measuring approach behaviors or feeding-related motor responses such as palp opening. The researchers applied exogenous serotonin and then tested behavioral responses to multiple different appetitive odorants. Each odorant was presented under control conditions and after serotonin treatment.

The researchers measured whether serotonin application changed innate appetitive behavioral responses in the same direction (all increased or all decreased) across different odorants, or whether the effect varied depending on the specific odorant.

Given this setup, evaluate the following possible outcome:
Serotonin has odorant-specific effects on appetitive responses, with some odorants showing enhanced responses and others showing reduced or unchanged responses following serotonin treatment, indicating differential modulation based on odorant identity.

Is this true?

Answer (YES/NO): YES